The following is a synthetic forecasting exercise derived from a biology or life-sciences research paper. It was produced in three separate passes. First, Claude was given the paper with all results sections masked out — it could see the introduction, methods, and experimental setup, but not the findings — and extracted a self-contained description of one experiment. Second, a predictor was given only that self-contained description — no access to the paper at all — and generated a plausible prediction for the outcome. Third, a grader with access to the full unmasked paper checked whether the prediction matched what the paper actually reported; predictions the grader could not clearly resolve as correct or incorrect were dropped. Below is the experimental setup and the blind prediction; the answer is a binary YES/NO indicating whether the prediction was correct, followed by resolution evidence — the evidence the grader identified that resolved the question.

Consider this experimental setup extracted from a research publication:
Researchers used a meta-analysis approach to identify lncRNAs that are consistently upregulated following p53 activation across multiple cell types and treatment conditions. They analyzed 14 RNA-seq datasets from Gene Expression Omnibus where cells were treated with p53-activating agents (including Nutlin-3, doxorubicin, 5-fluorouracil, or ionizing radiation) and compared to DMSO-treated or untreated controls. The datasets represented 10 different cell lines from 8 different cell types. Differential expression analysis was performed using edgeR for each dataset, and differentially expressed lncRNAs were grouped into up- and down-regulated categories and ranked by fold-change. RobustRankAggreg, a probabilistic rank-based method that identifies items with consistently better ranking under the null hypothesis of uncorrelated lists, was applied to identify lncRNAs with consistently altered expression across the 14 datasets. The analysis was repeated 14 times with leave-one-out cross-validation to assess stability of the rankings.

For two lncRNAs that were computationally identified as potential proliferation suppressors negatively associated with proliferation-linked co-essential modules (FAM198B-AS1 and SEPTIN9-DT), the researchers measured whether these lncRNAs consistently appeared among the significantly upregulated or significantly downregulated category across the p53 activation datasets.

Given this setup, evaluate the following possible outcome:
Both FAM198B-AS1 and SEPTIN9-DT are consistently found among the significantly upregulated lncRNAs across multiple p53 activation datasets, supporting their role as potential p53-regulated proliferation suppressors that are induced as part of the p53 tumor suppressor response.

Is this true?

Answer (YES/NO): YES